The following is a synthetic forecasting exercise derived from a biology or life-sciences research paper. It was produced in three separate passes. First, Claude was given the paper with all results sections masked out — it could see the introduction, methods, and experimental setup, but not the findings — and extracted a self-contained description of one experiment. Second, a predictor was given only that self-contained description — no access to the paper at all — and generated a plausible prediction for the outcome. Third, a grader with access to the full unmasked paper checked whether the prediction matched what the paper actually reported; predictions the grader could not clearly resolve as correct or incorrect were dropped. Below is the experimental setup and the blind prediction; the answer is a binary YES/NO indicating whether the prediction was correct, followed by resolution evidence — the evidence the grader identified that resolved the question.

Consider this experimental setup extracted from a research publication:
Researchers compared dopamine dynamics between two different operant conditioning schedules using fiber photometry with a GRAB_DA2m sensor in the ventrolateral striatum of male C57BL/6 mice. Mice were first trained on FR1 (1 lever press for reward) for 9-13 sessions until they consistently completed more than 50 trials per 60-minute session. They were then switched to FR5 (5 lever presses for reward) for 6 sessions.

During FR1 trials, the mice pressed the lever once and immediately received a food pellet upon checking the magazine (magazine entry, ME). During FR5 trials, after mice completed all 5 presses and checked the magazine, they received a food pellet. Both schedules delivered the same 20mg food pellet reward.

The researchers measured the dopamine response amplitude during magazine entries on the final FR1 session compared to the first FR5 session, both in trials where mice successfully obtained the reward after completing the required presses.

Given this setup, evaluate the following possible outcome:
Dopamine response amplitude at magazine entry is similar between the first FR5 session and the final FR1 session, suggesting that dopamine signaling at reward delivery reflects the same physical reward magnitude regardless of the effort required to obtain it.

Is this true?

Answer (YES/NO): NO